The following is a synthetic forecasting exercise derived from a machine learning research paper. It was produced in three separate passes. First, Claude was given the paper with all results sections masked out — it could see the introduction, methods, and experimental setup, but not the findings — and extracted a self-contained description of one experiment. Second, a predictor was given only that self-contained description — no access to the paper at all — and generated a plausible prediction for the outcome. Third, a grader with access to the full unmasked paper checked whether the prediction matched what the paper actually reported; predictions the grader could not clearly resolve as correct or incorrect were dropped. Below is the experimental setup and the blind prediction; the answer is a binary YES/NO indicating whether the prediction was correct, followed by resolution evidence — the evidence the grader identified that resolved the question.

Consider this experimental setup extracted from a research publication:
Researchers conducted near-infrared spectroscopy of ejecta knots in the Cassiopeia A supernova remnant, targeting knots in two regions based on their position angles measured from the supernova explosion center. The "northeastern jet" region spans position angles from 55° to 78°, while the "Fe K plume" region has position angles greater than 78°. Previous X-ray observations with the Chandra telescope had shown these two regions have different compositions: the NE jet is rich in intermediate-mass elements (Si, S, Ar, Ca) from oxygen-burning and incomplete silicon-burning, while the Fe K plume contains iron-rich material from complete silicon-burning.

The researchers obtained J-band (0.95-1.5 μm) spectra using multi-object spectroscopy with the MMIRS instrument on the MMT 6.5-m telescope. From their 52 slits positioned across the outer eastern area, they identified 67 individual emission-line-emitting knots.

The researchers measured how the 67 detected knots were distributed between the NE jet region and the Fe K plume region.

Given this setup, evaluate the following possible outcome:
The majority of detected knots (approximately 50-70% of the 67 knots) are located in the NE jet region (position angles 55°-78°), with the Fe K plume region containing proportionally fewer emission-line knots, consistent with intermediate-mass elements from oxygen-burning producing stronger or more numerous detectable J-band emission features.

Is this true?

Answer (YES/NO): NO